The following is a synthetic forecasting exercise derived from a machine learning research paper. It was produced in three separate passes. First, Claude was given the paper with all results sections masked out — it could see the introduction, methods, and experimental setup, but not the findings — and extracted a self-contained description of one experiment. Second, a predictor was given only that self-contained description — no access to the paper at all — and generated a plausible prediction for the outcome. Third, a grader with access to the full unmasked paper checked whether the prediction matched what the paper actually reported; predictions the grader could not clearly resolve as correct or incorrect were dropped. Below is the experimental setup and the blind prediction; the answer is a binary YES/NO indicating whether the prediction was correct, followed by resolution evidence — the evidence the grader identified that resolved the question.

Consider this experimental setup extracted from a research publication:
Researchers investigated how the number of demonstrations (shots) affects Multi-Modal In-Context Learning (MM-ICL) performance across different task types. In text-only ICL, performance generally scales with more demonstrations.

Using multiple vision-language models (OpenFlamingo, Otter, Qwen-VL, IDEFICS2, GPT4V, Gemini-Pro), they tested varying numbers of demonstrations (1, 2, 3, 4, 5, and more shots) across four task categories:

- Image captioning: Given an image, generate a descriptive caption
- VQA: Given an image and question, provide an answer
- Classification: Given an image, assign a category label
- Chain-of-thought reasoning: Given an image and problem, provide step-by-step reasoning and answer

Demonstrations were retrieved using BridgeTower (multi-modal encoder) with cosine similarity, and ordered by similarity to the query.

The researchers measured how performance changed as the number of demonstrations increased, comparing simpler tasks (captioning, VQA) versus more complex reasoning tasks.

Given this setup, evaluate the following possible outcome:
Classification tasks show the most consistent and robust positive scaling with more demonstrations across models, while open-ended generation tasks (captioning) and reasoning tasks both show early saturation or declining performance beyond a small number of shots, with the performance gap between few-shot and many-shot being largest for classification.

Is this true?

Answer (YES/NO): NO